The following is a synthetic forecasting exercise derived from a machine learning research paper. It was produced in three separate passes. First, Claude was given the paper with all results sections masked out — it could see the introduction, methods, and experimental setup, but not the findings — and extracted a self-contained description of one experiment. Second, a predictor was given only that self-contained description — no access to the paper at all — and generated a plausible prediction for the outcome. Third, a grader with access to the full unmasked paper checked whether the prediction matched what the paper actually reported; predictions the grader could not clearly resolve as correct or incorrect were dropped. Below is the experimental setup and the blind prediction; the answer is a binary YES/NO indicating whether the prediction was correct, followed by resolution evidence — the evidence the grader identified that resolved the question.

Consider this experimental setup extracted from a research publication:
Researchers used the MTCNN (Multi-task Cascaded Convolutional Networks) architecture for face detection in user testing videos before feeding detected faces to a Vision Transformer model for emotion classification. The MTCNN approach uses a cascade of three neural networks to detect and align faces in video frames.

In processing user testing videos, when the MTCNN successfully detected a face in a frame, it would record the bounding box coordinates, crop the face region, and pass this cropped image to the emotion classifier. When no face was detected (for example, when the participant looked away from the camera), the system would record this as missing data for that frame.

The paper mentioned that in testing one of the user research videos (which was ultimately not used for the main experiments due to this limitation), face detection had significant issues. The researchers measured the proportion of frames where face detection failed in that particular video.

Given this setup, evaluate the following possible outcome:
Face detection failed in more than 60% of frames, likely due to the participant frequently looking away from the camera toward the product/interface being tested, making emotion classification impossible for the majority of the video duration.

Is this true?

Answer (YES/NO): YES